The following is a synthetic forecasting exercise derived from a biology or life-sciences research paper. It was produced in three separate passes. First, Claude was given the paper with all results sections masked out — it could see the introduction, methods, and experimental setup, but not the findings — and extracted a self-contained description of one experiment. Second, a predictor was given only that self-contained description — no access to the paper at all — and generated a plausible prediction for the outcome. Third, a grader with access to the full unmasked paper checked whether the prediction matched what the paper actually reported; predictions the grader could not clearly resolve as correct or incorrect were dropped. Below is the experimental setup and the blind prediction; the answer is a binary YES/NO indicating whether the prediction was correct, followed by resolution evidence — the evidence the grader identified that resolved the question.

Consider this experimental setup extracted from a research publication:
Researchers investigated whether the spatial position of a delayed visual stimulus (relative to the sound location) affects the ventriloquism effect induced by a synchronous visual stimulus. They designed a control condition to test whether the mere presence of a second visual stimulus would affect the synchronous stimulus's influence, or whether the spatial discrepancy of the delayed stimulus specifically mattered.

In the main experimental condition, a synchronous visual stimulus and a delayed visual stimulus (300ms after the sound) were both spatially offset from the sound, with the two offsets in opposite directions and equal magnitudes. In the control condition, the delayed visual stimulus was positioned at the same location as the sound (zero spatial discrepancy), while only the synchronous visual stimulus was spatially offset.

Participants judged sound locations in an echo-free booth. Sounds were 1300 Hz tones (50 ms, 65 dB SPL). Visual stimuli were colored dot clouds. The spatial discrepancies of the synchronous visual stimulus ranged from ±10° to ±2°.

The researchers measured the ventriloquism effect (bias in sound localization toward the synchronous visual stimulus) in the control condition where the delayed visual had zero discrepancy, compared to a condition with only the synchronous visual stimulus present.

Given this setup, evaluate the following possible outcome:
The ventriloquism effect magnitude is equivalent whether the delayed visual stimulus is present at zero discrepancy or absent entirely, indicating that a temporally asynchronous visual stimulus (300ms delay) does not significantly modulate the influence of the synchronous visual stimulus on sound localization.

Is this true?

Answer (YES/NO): NO